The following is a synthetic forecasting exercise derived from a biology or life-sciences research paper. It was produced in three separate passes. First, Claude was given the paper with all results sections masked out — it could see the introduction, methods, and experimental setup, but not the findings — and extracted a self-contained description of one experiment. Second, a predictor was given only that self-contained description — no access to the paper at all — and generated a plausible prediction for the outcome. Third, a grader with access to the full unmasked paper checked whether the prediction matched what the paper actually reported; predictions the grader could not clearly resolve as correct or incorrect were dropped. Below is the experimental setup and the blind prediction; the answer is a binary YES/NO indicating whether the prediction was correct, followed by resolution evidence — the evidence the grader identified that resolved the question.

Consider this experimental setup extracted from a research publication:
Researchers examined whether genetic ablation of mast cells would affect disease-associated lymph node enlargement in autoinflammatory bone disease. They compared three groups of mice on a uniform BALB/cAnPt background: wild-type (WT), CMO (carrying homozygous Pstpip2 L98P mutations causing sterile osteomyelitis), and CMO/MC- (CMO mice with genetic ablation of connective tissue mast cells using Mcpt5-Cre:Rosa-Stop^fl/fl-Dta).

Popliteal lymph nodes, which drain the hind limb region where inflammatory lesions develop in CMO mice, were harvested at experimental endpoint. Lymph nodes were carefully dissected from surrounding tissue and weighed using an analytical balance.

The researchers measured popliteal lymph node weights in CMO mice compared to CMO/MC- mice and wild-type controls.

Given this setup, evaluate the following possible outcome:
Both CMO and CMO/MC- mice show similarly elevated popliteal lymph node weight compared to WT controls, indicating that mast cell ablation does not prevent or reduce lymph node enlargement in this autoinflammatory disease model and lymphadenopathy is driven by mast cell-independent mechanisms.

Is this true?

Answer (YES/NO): NO